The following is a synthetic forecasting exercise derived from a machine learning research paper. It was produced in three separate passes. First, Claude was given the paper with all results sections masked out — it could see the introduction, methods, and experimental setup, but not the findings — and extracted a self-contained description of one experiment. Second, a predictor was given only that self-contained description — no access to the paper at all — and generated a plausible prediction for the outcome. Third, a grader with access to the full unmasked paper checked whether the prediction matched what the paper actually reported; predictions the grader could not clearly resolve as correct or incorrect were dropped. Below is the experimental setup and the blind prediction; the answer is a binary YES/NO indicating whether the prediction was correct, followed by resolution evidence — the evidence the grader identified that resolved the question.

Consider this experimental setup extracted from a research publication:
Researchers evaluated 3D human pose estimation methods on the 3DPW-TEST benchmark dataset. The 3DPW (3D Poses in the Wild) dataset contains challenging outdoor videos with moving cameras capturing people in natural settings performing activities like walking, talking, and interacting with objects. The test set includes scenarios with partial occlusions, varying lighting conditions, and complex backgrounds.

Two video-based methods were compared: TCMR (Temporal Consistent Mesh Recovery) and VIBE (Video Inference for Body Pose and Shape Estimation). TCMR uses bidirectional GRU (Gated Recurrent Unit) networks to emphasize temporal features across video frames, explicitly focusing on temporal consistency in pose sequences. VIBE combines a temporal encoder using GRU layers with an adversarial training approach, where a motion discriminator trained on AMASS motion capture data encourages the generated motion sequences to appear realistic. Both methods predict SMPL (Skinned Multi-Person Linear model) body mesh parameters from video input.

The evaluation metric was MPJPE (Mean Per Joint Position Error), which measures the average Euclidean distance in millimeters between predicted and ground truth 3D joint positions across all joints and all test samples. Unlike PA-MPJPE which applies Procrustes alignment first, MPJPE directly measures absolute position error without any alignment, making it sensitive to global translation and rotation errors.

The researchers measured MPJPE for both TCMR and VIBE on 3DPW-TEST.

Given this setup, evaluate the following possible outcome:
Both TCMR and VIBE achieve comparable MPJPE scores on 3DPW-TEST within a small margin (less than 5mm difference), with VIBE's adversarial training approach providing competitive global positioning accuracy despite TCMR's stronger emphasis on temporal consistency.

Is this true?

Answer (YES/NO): NO